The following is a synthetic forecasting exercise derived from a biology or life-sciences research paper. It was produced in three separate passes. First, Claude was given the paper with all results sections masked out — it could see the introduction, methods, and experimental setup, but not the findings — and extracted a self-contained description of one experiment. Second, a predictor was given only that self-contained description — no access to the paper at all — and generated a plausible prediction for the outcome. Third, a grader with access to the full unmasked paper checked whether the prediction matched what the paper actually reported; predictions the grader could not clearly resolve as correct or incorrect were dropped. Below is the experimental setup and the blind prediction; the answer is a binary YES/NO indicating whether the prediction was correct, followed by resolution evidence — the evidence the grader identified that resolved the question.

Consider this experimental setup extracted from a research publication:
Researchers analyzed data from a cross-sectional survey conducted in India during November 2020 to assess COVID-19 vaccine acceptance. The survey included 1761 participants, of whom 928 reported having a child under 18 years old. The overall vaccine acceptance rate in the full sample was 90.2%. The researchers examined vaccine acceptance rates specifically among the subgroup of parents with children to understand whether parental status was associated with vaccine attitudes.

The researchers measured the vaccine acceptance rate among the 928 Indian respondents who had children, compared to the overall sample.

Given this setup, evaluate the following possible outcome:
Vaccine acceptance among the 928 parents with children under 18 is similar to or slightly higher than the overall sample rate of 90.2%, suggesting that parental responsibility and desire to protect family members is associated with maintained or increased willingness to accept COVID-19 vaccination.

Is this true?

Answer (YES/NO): NO